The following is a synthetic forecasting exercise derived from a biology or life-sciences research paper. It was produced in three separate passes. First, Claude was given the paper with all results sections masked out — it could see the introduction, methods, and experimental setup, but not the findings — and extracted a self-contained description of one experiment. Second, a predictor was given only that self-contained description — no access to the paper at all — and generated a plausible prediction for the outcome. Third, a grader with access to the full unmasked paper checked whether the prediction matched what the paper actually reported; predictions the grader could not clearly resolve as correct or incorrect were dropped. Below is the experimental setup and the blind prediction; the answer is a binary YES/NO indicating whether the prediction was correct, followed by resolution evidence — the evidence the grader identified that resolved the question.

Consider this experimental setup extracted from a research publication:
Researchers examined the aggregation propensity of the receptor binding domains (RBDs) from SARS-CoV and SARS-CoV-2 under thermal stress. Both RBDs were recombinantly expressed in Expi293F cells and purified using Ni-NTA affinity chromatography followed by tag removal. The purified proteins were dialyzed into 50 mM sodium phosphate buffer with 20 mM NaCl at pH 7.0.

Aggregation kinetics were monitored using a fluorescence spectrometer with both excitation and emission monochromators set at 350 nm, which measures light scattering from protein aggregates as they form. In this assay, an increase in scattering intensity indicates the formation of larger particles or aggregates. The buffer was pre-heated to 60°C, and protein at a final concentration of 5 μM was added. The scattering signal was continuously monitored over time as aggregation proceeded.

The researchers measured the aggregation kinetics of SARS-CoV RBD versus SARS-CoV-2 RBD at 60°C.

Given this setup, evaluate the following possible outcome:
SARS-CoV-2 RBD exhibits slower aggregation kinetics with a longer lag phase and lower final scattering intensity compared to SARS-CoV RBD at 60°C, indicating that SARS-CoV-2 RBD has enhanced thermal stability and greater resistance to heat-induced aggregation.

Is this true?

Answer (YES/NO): NO